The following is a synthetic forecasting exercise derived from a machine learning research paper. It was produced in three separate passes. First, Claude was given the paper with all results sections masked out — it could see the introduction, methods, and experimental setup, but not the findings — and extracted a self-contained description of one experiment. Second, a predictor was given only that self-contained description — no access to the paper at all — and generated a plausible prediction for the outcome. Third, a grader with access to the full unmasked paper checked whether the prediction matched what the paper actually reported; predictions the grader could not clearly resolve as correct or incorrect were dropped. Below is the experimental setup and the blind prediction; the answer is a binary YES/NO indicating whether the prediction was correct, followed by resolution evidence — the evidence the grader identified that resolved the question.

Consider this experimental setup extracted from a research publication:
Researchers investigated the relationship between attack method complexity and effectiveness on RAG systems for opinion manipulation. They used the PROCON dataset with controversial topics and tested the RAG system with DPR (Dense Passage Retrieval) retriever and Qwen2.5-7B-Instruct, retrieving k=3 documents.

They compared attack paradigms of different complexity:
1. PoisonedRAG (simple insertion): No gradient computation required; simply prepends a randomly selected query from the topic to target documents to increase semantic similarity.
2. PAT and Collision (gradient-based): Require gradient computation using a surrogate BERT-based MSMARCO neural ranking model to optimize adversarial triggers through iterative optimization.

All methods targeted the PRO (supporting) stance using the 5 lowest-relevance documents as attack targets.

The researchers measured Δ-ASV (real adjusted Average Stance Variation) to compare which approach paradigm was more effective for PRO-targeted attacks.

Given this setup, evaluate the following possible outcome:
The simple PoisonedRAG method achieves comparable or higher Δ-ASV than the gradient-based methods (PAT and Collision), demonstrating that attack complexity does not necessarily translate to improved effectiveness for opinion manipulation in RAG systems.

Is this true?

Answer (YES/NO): YES